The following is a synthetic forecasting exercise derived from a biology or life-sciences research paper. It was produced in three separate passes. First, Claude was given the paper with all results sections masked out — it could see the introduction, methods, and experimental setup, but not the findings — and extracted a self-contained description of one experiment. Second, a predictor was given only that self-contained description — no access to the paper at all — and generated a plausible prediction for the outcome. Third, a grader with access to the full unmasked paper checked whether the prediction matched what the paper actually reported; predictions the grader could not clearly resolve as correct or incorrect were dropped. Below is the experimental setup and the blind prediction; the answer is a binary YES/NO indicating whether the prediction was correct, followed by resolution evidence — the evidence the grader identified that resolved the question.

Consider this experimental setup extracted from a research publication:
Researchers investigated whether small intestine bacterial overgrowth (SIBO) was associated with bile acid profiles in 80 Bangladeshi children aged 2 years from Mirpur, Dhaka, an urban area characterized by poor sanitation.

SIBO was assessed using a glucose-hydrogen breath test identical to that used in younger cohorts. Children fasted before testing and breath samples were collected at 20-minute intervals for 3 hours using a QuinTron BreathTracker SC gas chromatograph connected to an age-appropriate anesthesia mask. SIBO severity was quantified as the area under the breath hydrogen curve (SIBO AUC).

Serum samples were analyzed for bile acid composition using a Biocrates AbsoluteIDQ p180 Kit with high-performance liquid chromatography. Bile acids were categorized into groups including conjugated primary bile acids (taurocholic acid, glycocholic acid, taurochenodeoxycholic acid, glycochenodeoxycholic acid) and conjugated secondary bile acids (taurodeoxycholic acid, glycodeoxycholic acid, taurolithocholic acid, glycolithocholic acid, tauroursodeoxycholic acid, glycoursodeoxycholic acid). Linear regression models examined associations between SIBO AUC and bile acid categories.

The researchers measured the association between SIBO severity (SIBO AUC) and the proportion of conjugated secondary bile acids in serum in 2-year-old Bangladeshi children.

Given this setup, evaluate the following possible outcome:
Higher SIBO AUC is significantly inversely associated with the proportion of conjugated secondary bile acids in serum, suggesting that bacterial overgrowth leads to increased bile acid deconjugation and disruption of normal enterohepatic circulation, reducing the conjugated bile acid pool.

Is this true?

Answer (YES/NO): NO